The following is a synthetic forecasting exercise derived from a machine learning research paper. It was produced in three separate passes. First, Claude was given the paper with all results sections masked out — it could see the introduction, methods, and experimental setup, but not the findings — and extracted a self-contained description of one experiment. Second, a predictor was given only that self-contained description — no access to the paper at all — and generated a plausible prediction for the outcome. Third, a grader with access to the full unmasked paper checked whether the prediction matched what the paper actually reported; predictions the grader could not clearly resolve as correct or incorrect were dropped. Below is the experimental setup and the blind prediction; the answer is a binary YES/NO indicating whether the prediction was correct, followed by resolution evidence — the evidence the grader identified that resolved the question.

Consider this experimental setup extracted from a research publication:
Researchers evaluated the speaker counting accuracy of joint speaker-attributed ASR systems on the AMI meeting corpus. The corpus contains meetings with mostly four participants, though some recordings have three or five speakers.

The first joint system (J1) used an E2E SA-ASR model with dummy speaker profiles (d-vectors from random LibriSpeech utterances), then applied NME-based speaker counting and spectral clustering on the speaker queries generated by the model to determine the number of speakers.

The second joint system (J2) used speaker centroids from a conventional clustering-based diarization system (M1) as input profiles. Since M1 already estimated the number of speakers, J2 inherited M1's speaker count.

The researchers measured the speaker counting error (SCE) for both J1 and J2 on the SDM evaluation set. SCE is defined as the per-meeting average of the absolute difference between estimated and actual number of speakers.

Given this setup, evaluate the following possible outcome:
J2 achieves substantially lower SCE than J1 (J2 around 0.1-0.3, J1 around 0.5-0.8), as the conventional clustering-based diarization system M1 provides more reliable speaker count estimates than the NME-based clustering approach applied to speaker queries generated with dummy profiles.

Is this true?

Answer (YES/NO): NO